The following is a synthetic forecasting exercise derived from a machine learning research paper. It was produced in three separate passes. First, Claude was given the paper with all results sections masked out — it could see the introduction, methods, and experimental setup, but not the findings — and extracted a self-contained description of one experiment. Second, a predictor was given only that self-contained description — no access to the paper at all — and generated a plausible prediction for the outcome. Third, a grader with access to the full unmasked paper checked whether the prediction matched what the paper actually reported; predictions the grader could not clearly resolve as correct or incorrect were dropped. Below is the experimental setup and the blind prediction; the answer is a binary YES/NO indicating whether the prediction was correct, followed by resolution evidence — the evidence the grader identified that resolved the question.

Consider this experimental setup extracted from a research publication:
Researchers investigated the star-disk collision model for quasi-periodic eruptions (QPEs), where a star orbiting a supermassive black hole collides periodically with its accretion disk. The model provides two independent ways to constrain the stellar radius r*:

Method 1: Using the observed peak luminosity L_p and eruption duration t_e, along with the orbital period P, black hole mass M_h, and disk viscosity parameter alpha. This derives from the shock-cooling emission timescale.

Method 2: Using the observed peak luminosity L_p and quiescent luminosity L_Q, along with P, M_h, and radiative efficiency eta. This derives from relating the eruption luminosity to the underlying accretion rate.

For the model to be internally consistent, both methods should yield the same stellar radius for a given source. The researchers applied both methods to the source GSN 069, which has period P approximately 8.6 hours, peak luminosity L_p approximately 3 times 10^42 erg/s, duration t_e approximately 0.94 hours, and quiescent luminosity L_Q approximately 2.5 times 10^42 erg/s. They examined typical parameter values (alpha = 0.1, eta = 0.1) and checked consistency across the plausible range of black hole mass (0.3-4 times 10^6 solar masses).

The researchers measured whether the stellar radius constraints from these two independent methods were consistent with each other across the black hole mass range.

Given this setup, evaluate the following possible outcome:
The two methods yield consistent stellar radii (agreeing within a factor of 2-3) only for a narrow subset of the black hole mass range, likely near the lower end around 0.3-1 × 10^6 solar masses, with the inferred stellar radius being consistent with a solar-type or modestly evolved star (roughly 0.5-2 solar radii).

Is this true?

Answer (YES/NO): NO